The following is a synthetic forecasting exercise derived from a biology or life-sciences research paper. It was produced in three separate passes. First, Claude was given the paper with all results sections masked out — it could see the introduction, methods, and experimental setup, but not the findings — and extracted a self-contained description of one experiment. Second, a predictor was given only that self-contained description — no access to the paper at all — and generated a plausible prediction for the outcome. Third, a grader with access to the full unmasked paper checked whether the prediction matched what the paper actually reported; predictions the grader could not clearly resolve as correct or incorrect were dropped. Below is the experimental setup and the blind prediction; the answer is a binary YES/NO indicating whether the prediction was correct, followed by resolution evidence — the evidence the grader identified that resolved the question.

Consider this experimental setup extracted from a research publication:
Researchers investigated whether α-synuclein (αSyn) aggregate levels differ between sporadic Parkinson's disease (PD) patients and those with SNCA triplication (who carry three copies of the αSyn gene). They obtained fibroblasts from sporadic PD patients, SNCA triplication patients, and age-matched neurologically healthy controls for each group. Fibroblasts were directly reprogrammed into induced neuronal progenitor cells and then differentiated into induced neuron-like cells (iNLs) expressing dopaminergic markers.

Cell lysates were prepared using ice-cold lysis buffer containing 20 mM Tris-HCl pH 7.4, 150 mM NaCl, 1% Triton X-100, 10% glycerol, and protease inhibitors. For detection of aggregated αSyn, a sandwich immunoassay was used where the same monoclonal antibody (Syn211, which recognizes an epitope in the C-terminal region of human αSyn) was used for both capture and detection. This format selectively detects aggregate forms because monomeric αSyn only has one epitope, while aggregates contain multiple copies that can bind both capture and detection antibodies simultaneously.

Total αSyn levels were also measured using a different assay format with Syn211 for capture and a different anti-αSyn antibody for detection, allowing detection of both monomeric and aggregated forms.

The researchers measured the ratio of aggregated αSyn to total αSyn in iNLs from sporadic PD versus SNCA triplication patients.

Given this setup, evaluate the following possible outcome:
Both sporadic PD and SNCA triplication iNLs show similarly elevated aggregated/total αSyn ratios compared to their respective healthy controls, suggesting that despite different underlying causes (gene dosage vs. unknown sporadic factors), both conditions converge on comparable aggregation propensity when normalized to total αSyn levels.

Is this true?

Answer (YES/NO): YES